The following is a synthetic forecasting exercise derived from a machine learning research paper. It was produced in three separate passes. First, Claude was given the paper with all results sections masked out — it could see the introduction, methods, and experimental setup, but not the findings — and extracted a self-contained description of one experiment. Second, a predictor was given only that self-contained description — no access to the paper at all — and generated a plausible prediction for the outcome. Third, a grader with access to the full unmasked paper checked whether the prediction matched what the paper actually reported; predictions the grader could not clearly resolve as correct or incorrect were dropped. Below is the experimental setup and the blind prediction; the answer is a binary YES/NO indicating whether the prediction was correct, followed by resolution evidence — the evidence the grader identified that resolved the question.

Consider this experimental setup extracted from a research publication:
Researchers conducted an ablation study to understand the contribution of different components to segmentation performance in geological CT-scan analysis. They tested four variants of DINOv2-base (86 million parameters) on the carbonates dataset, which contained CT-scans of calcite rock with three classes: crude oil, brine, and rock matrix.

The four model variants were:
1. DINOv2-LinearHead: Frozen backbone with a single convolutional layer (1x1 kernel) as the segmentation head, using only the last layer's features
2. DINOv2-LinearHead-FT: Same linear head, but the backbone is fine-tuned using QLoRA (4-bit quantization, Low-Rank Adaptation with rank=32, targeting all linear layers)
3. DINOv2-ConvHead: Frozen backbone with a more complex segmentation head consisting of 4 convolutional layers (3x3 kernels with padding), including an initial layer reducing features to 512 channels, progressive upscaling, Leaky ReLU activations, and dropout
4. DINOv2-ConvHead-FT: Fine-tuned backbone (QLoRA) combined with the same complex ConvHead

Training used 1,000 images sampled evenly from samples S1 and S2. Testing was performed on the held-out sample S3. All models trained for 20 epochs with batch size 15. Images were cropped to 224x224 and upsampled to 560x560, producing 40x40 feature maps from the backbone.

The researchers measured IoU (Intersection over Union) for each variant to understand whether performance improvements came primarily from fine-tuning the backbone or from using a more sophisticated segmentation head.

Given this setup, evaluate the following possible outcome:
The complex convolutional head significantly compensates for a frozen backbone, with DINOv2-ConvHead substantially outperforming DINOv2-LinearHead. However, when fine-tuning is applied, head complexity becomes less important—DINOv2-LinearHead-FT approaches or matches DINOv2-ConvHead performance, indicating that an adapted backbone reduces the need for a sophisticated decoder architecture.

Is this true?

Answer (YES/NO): YES